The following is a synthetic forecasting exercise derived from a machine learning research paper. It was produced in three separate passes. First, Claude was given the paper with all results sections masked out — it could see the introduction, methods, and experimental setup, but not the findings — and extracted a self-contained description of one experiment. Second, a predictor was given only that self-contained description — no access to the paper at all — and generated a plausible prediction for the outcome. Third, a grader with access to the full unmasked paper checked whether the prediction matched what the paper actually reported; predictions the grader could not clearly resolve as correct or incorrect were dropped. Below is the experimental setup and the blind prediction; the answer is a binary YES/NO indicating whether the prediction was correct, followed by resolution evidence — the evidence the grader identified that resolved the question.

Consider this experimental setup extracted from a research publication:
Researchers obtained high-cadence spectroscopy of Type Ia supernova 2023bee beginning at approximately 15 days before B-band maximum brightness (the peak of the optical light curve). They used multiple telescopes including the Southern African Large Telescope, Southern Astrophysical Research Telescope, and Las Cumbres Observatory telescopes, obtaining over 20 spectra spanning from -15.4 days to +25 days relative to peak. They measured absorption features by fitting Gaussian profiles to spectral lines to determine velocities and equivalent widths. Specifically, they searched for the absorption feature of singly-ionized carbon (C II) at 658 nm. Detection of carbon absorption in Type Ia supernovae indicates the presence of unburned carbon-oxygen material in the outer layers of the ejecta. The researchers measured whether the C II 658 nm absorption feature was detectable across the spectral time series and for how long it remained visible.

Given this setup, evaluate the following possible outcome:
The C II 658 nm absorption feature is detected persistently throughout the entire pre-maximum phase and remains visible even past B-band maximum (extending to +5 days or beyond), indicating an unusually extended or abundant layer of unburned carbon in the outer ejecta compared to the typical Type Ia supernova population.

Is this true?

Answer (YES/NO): NO